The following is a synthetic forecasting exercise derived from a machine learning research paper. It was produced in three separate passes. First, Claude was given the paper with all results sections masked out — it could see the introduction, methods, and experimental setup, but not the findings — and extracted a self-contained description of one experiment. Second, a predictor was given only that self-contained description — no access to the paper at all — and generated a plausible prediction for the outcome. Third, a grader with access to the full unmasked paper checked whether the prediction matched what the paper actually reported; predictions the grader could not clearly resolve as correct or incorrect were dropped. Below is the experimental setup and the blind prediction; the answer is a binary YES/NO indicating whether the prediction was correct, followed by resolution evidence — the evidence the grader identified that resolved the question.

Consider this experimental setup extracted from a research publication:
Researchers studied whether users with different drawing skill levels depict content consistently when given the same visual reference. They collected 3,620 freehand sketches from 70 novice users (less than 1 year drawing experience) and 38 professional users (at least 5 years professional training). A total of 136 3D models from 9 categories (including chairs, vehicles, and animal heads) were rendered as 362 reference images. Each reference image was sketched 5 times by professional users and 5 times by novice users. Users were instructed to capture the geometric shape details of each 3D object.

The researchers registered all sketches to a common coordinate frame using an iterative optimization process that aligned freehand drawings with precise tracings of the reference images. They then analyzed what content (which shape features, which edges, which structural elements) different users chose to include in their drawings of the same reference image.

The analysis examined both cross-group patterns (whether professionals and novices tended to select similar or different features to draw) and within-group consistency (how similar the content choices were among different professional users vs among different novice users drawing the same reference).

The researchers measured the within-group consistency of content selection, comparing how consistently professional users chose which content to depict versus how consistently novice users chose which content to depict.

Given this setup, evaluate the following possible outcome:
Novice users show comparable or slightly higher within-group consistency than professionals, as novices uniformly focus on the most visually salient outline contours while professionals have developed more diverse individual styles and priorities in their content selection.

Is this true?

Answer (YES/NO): NO